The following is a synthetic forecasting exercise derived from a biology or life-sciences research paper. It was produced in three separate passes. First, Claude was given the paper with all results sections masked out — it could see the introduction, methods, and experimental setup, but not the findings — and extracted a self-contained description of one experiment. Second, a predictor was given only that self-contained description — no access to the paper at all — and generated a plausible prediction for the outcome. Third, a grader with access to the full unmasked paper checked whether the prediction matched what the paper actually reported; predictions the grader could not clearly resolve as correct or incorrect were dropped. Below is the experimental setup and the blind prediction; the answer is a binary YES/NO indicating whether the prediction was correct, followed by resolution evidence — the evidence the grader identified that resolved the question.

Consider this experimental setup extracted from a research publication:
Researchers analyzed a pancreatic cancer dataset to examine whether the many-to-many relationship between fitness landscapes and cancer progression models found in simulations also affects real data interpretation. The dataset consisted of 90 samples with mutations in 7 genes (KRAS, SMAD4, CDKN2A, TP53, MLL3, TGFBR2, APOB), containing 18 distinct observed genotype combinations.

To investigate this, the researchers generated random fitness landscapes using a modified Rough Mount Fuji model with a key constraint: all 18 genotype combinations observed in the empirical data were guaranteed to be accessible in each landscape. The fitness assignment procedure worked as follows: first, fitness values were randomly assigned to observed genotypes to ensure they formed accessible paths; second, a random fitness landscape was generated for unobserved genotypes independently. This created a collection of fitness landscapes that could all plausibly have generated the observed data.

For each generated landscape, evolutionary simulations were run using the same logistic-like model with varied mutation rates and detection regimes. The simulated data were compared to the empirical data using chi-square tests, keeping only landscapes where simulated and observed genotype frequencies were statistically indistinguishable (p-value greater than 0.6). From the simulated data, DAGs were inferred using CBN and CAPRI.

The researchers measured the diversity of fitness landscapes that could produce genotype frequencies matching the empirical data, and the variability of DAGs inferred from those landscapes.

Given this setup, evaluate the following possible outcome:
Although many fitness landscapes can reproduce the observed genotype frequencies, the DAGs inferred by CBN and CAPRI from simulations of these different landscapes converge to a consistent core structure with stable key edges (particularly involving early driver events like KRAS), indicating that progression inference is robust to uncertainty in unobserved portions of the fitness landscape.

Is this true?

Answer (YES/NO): NO